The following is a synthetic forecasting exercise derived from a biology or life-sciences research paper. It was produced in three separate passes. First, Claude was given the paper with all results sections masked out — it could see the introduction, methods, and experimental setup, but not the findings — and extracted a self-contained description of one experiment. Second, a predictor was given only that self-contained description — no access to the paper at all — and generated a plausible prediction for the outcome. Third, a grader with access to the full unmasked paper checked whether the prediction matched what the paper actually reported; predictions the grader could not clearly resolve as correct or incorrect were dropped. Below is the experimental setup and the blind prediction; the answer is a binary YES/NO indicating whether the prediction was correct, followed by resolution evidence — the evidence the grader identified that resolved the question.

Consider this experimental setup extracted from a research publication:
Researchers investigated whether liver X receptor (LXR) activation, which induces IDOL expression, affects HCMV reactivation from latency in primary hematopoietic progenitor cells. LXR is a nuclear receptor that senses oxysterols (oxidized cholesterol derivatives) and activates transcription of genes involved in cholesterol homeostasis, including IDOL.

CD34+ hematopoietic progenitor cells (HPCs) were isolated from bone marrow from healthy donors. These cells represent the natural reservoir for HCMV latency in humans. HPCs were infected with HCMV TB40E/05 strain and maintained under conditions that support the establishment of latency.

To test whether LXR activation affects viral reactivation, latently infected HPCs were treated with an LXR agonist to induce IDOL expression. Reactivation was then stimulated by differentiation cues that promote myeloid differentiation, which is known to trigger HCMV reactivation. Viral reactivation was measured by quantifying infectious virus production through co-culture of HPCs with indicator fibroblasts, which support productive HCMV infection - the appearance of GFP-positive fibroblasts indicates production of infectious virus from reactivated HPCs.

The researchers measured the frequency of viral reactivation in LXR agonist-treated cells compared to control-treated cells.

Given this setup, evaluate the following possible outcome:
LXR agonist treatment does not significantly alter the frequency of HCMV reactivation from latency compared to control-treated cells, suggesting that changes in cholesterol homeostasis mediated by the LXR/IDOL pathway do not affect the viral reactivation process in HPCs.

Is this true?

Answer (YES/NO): NO